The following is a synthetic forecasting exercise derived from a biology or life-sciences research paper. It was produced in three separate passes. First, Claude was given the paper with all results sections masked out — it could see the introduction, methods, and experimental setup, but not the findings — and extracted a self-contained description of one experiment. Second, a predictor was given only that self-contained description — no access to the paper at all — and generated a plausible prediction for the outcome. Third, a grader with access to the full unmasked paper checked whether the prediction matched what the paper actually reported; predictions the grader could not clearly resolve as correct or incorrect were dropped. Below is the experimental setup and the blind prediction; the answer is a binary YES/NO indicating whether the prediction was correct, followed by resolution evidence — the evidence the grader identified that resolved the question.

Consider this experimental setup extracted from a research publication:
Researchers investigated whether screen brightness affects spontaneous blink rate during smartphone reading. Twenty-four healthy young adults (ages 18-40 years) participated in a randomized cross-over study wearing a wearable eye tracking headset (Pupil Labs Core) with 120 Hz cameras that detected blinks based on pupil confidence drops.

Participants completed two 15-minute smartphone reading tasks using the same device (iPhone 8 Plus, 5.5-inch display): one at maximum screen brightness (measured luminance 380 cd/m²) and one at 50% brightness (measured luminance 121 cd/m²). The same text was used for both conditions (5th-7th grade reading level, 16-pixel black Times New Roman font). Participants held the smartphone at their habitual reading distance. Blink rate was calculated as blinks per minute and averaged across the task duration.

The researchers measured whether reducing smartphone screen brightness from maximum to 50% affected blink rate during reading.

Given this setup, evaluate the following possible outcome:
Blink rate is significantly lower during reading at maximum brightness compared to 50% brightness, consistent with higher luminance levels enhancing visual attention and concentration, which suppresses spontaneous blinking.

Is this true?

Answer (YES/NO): NO